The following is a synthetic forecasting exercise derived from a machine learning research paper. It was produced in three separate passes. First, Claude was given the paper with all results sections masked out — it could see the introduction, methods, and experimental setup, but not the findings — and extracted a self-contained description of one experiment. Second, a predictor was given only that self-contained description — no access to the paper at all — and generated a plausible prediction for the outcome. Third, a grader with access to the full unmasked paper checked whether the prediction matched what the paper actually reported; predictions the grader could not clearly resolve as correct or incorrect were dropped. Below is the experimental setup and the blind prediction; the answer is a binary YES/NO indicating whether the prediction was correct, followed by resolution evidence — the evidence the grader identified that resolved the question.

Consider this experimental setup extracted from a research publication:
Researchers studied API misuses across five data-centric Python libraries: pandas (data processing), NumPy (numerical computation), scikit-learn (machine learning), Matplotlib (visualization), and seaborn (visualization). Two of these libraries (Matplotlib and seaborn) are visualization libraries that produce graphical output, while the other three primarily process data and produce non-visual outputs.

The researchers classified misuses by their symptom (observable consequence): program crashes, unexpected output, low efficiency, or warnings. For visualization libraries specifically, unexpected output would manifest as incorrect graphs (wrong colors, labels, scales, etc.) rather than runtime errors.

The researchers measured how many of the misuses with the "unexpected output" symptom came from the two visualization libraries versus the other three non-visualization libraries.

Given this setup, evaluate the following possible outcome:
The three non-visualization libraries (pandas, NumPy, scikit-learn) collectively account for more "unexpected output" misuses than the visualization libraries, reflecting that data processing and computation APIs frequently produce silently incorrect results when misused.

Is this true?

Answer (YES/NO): NO